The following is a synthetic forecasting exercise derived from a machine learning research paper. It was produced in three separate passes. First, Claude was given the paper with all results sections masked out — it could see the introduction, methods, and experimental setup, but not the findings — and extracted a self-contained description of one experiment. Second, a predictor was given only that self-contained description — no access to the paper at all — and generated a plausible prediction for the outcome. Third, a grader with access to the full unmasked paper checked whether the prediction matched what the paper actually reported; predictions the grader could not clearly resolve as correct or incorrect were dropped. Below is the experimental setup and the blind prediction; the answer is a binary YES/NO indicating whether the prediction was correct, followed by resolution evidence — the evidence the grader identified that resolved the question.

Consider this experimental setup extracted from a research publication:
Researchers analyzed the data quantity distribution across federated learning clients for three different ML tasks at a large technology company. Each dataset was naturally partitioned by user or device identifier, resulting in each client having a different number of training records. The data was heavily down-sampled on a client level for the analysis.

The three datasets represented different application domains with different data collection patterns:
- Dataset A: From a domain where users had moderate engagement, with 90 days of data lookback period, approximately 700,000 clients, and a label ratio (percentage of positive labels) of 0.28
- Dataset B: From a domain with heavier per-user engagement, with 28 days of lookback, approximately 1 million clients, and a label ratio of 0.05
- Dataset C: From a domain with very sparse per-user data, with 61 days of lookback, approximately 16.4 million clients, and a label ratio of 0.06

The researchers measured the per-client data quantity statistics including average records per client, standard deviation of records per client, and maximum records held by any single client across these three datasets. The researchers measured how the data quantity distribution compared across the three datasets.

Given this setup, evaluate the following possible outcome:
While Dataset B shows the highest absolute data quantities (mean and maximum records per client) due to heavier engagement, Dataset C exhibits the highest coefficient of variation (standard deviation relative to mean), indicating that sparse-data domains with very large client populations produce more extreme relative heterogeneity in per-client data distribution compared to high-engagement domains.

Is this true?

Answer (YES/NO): NO